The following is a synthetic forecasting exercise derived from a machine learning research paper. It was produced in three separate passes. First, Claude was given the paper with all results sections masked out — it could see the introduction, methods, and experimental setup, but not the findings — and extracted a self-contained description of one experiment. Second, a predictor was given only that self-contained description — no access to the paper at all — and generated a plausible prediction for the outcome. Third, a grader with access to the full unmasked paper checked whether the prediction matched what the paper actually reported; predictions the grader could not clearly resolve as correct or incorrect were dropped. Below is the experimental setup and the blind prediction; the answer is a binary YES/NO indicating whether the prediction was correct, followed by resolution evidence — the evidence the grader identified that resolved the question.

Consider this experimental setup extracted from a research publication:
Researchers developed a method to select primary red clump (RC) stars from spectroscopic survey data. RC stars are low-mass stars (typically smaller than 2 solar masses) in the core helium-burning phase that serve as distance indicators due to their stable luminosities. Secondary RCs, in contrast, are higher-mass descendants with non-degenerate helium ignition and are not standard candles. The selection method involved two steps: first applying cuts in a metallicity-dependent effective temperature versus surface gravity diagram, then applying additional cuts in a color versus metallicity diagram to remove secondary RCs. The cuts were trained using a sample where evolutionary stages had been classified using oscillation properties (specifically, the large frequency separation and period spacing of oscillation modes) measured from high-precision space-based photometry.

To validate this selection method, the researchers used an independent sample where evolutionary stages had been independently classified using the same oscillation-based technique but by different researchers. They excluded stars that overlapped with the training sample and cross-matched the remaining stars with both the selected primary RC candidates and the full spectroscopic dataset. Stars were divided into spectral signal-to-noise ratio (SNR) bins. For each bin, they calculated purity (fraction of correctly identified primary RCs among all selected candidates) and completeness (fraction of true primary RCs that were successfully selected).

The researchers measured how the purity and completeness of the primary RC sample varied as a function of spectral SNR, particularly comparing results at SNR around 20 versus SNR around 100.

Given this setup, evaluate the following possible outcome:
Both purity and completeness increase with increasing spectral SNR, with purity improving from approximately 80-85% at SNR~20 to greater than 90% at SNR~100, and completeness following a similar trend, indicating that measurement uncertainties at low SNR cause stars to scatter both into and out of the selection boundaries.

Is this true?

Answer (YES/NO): NO